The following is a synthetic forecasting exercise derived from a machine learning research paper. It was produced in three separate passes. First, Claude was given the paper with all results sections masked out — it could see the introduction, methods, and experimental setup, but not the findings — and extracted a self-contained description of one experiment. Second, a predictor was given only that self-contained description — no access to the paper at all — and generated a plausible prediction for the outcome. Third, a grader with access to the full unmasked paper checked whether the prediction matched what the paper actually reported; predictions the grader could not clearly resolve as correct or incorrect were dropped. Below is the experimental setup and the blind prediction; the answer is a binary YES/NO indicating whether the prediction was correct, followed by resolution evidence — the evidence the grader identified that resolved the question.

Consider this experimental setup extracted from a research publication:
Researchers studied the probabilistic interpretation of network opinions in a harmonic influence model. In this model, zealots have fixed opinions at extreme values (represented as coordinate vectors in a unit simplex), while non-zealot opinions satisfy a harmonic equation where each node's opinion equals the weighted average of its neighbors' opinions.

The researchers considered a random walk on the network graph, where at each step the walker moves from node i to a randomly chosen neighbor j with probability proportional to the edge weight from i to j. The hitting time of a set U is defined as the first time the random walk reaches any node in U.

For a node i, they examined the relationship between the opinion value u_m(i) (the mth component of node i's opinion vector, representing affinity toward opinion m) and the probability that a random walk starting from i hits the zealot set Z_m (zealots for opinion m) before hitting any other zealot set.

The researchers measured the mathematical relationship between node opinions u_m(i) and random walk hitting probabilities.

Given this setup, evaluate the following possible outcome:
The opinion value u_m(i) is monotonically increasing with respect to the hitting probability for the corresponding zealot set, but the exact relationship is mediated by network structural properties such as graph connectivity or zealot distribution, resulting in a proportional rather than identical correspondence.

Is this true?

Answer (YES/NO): NO